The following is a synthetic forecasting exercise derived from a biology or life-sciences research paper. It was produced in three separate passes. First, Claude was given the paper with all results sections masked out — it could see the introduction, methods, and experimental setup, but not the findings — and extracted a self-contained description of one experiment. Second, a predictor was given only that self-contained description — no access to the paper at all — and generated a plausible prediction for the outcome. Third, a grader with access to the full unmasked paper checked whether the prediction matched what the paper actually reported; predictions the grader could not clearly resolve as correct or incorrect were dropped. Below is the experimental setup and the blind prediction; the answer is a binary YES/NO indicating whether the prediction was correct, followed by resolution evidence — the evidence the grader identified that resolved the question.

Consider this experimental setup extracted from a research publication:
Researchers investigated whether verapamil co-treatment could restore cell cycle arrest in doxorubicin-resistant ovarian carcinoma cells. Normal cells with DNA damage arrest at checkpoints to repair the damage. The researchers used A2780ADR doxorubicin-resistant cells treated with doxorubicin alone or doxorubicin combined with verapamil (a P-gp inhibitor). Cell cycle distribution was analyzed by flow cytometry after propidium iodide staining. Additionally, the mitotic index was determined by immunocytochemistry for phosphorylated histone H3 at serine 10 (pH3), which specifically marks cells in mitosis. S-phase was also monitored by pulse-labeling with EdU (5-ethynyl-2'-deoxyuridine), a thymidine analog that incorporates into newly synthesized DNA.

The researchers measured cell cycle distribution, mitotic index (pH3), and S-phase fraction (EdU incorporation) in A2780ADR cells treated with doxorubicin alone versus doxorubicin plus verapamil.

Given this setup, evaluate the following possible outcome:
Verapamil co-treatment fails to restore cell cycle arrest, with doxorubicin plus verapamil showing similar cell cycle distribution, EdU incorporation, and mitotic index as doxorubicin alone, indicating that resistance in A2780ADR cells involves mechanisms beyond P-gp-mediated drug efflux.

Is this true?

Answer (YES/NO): NO